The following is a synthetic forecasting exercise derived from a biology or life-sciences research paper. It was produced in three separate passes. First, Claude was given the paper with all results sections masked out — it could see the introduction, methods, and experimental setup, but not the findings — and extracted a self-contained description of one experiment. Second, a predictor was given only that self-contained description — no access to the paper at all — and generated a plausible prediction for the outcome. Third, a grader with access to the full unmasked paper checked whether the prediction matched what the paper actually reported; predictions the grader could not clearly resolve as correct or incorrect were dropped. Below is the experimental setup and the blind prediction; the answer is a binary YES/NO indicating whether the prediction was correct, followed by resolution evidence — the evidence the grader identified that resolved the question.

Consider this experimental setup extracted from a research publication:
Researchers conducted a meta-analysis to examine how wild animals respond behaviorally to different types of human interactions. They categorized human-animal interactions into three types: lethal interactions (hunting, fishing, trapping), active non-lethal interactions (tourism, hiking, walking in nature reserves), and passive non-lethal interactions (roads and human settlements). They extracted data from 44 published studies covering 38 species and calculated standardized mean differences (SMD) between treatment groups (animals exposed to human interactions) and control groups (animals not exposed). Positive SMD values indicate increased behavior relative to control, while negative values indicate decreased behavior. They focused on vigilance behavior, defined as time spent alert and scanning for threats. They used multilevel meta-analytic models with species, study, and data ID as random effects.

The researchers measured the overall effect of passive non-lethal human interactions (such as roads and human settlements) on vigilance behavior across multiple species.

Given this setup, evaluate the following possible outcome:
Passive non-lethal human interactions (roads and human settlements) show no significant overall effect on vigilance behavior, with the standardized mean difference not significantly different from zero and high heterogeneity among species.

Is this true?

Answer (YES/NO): NO